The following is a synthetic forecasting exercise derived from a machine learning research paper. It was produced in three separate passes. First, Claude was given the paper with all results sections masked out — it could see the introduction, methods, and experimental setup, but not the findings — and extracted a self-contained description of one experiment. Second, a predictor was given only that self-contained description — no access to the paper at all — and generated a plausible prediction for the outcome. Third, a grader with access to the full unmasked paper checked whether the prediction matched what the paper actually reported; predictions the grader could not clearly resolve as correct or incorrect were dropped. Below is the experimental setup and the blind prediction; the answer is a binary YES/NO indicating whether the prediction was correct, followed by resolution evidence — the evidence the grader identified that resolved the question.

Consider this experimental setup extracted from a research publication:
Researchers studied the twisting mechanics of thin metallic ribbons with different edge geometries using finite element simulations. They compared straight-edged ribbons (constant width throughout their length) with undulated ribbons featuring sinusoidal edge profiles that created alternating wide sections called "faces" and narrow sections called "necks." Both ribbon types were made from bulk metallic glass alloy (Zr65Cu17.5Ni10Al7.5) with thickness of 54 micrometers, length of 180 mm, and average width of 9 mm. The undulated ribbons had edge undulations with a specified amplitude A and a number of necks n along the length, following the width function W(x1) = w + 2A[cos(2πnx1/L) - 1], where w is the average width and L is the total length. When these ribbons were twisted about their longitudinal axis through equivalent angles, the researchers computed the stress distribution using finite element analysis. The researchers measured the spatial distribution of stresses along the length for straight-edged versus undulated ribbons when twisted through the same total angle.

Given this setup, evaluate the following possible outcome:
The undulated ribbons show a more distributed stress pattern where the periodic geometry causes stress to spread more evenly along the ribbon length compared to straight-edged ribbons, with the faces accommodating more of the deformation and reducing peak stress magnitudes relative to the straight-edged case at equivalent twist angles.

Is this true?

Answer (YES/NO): NO